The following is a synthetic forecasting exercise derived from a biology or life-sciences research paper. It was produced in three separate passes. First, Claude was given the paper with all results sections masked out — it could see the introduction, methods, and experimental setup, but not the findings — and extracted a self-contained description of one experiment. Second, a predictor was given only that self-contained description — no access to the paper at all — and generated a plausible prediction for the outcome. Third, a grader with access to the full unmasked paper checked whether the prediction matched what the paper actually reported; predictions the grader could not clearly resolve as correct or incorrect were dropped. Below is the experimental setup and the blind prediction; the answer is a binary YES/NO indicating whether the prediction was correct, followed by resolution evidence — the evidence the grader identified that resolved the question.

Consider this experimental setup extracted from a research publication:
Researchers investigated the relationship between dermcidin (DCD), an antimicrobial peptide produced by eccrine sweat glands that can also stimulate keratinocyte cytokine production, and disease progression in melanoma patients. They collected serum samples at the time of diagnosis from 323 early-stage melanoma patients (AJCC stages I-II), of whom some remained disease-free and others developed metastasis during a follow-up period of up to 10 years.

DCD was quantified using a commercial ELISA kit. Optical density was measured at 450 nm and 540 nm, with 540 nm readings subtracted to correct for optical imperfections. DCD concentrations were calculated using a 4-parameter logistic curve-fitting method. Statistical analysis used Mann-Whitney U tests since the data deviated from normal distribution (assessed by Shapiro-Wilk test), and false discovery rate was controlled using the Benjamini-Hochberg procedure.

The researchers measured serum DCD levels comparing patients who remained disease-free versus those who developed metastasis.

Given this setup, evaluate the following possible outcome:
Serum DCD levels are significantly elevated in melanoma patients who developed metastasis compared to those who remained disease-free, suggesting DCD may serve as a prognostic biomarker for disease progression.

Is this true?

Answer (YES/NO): NO